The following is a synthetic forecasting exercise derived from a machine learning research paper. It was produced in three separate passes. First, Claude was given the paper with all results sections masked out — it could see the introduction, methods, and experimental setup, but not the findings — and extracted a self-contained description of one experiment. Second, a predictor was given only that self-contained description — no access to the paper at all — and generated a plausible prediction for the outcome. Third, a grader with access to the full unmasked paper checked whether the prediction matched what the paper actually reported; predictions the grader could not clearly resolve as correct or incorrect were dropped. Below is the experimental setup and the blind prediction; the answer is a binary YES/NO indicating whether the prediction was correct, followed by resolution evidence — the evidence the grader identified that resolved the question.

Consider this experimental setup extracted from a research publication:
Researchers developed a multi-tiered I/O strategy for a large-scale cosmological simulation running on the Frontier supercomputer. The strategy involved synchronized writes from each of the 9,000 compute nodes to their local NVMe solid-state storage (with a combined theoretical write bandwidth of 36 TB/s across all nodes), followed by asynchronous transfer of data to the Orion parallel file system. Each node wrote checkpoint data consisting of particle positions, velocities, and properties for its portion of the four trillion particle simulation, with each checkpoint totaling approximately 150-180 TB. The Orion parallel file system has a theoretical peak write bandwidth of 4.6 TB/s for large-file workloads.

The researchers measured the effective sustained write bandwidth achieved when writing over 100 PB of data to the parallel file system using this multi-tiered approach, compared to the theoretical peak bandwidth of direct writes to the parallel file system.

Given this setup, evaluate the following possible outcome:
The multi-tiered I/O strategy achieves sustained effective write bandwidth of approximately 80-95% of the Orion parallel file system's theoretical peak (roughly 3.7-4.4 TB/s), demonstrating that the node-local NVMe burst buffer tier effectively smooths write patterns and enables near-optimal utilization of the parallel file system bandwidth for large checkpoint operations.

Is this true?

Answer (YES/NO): NO